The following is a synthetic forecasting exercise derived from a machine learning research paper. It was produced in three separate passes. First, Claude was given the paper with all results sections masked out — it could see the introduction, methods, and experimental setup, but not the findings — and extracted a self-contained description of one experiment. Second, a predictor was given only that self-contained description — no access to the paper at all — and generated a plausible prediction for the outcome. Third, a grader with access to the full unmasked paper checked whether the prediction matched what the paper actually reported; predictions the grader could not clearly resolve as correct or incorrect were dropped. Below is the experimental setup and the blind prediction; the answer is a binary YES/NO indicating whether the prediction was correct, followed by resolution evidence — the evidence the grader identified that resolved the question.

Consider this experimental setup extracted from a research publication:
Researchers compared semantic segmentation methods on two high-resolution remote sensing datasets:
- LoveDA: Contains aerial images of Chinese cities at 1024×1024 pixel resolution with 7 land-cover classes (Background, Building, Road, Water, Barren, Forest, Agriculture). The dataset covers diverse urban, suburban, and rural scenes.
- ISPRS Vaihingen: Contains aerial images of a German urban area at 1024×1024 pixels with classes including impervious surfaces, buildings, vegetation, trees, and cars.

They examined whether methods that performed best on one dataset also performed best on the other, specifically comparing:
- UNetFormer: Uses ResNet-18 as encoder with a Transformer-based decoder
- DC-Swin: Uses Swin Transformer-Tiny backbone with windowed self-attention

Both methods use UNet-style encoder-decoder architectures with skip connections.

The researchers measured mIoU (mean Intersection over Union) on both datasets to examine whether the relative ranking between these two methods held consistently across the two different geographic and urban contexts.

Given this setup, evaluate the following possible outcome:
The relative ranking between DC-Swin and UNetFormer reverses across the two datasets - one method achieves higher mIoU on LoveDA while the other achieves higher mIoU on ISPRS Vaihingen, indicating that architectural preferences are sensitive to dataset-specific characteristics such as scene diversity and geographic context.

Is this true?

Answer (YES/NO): YES